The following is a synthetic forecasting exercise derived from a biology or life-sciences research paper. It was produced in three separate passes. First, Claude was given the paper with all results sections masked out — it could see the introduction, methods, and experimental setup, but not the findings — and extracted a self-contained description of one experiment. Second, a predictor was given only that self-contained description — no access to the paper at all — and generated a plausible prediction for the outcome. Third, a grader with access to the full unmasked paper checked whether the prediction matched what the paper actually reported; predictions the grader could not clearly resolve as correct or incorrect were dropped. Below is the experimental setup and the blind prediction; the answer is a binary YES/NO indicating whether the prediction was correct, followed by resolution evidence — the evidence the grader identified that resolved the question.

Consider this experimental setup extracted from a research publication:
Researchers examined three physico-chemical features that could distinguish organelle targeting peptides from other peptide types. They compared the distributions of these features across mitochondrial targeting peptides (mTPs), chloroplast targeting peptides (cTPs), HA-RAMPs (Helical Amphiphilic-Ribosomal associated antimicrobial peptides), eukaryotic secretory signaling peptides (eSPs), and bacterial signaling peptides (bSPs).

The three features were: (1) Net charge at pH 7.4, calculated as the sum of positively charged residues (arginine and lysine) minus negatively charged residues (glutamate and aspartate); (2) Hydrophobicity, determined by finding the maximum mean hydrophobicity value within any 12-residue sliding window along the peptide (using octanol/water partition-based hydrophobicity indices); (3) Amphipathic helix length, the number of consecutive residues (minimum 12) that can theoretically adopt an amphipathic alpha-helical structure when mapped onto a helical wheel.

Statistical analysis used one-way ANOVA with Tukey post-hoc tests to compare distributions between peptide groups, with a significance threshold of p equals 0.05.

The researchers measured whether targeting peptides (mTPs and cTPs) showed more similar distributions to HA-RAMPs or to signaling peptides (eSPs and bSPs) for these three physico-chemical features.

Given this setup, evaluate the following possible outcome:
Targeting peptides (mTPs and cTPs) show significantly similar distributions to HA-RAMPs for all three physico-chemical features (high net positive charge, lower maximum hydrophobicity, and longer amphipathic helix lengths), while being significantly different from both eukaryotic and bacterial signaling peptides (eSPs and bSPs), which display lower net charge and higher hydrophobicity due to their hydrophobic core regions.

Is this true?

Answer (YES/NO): NO